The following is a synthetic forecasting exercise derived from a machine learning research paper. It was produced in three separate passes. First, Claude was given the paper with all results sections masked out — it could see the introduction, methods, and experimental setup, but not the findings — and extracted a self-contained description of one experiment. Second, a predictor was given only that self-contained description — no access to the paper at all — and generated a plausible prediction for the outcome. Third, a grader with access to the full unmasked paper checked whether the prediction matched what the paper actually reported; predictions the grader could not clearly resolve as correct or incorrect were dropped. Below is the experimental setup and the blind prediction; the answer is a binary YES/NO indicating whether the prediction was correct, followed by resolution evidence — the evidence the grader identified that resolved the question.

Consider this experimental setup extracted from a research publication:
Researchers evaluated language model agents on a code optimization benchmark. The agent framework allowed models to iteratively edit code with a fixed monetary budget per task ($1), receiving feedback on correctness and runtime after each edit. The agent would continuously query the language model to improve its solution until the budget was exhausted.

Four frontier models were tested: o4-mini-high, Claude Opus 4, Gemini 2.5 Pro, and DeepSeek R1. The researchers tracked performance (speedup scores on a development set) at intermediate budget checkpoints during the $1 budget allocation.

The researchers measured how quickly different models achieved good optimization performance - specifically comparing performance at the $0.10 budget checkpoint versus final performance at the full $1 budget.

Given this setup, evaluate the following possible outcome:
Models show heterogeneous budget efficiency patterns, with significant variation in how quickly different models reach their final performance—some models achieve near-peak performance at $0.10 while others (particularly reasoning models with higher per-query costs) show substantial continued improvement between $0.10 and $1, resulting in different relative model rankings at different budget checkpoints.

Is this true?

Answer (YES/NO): NO